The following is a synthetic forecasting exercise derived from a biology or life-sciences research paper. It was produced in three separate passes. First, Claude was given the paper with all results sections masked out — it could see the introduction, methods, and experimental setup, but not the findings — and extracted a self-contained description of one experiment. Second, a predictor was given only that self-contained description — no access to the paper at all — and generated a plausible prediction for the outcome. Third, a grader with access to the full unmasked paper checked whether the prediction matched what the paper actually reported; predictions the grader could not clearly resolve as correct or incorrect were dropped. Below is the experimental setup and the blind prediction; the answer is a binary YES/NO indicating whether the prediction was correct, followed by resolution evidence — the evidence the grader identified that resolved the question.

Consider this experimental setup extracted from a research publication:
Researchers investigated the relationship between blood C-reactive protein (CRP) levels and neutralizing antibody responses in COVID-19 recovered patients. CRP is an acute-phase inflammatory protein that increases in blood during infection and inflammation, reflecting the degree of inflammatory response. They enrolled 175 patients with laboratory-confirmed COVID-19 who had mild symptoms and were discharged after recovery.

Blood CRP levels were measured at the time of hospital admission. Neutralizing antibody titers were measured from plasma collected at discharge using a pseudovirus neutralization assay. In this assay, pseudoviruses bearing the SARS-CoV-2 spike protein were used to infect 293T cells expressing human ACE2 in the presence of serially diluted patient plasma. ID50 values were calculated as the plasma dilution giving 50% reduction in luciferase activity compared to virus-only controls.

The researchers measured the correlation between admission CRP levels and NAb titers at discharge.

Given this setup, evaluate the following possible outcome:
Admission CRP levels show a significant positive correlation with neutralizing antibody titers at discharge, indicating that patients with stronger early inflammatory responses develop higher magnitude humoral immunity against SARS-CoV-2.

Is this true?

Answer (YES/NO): YES